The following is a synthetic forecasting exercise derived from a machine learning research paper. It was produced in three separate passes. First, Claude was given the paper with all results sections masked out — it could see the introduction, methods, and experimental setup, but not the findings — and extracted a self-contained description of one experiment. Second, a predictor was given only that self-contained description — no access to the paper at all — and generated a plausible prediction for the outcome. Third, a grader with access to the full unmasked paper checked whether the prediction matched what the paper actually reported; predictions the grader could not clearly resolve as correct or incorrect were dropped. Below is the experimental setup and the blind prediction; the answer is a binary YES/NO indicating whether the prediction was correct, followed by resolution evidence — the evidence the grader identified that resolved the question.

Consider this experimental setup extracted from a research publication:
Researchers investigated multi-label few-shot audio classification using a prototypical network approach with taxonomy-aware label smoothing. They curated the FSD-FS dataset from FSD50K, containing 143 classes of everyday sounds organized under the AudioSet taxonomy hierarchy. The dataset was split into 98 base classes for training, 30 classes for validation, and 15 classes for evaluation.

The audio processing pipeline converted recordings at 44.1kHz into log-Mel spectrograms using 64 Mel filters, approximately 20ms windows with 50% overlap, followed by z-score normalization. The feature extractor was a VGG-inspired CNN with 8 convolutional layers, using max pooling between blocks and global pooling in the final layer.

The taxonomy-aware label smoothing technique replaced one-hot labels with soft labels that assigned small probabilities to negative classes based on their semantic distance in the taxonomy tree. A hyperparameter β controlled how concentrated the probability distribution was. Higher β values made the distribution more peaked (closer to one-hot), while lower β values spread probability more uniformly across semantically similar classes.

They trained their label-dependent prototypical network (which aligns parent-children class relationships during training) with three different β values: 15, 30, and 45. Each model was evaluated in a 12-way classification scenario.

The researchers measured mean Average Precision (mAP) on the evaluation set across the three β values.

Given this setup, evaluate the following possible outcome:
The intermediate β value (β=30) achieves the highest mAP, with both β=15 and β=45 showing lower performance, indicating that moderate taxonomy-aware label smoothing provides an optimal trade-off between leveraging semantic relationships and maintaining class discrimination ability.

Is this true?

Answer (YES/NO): NO